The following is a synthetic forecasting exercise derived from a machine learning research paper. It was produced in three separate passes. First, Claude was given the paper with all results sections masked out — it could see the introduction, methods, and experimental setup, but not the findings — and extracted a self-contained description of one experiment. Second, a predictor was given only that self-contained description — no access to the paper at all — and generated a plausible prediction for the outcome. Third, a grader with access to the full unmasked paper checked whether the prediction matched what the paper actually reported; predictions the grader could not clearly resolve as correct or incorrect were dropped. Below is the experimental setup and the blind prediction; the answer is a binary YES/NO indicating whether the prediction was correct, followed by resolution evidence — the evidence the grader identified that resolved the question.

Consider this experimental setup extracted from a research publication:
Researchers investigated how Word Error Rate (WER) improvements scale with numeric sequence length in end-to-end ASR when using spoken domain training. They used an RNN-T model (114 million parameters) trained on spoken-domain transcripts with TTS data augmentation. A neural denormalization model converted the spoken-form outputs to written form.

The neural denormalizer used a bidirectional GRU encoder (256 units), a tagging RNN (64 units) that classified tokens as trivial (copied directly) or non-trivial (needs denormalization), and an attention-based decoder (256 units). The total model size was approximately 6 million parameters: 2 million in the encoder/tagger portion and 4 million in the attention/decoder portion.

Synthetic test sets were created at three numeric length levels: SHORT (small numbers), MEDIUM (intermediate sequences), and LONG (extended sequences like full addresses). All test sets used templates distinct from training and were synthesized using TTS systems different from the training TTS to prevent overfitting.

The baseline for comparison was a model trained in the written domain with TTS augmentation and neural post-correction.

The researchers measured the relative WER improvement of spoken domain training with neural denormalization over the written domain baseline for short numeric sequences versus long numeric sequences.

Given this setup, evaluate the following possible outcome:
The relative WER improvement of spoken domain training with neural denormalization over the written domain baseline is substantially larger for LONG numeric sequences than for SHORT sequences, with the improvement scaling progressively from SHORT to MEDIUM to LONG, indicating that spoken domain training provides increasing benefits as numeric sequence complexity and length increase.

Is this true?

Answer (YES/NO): YES